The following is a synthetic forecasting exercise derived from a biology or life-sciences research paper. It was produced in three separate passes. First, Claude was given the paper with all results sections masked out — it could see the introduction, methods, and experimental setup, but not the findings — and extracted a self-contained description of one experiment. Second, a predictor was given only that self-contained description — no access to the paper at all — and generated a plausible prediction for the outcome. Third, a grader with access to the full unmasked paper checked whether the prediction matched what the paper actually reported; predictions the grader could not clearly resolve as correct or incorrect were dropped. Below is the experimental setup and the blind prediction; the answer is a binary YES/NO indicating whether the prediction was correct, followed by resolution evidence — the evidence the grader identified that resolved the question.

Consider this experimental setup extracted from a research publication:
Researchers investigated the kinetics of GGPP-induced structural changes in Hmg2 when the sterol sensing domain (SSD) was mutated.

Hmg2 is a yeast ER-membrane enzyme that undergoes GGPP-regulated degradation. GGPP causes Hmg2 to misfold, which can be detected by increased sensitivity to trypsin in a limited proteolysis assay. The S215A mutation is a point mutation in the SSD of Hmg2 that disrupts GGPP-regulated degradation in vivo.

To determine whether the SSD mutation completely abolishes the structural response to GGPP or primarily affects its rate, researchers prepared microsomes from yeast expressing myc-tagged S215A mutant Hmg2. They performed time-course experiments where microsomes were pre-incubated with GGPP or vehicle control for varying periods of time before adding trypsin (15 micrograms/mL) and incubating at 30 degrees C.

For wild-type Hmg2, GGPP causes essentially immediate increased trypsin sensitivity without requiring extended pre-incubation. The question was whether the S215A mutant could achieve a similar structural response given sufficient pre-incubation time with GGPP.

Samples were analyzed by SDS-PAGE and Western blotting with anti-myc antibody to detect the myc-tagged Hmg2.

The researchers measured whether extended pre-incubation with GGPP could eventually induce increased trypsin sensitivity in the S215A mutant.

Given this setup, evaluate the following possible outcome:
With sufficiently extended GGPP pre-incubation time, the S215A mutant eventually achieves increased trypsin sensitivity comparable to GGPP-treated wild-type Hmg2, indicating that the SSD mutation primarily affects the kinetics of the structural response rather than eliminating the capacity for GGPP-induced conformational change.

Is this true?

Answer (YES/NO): YES